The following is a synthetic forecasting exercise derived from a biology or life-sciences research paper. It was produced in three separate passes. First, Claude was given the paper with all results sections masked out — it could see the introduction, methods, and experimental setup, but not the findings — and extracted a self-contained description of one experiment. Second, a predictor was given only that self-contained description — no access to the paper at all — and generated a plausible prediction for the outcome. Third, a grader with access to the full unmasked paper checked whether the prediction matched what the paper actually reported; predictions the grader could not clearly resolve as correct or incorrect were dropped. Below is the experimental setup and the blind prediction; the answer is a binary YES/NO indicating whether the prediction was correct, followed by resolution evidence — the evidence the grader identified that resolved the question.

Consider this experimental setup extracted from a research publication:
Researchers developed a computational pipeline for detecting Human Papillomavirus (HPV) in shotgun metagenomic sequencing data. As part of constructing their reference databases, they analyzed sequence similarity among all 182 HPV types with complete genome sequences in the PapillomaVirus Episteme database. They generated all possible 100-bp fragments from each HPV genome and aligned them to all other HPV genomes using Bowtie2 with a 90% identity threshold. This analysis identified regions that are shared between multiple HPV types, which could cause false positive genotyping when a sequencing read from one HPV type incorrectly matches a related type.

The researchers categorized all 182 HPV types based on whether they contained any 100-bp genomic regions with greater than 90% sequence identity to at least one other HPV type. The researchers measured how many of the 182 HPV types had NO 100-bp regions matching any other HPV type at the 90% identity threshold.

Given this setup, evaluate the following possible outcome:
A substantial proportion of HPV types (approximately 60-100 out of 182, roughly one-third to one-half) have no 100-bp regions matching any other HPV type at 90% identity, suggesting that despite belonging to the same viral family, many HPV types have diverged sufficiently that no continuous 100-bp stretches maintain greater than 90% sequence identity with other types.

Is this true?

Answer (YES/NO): NO